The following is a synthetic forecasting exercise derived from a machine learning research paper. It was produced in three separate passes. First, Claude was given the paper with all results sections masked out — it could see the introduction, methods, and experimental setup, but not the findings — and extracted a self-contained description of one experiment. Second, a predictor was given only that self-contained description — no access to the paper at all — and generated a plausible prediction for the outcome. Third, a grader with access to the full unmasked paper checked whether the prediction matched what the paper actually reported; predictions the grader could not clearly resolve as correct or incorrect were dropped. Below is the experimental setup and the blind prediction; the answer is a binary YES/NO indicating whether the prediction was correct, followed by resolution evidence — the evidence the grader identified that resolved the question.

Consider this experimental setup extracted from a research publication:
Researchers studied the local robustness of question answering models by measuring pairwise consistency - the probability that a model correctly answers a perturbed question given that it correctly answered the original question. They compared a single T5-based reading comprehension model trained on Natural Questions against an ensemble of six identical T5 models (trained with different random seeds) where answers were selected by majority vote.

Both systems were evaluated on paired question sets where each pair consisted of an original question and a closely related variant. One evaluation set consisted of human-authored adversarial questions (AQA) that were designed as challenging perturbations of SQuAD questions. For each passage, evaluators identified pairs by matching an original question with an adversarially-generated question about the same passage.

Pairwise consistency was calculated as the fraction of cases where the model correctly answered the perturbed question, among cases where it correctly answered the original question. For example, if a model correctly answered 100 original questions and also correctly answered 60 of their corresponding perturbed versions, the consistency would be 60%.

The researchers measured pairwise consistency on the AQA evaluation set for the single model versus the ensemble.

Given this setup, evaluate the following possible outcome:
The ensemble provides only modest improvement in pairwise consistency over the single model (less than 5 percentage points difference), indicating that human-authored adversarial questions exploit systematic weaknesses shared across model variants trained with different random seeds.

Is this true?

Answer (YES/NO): YES